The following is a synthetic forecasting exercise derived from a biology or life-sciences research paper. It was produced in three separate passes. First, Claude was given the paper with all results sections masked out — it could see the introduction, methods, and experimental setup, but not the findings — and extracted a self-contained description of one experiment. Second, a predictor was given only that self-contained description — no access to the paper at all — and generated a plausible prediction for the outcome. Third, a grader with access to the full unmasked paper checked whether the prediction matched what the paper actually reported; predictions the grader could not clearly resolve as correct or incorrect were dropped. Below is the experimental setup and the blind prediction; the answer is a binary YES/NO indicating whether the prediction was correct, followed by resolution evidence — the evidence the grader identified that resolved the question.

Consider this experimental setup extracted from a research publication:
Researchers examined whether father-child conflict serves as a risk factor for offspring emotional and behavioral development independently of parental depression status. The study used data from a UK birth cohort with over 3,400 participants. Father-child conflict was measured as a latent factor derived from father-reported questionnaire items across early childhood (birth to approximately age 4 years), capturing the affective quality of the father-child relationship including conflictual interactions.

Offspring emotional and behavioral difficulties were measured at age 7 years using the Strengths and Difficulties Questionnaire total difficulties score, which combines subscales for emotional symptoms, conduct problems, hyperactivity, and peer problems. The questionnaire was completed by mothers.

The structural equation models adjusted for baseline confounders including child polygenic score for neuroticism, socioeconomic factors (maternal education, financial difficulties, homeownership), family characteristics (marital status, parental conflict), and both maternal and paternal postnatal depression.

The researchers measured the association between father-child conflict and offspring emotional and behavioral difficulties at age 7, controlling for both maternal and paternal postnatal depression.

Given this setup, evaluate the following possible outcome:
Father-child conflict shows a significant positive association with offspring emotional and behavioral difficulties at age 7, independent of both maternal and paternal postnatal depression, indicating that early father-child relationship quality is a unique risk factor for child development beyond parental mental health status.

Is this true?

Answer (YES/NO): YES